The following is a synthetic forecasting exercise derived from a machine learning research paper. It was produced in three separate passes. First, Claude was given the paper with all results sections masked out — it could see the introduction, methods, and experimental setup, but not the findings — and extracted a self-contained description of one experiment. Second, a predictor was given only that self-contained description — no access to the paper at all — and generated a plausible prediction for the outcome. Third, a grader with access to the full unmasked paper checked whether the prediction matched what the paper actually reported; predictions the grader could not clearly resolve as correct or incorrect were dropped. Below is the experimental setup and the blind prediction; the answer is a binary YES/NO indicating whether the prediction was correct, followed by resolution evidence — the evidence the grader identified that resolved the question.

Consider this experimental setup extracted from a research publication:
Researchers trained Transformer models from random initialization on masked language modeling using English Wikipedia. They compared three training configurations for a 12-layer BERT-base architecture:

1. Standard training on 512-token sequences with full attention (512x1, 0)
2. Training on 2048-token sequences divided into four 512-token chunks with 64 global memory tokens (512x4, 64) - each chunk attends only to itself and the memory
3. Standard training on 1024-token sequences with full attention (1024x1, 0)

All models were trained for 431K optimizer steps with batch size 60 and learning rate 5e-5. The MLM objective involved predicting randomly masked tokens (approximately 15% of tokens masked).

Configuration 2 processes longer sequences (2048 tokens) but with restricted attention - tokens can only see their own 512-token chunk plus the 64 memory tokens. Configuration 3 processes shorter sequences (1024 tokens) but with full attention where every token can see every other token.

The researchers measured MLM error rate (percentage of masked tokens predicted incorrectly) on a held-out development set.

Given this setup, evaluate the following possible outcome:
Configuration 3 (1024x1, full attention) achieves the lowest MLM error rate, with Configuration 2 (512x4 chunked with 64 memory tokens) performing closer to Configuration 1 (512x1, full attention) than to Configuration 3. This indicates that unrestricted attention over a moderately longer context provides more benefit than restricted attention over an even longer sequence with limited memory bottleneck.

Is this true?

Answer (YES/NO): YES